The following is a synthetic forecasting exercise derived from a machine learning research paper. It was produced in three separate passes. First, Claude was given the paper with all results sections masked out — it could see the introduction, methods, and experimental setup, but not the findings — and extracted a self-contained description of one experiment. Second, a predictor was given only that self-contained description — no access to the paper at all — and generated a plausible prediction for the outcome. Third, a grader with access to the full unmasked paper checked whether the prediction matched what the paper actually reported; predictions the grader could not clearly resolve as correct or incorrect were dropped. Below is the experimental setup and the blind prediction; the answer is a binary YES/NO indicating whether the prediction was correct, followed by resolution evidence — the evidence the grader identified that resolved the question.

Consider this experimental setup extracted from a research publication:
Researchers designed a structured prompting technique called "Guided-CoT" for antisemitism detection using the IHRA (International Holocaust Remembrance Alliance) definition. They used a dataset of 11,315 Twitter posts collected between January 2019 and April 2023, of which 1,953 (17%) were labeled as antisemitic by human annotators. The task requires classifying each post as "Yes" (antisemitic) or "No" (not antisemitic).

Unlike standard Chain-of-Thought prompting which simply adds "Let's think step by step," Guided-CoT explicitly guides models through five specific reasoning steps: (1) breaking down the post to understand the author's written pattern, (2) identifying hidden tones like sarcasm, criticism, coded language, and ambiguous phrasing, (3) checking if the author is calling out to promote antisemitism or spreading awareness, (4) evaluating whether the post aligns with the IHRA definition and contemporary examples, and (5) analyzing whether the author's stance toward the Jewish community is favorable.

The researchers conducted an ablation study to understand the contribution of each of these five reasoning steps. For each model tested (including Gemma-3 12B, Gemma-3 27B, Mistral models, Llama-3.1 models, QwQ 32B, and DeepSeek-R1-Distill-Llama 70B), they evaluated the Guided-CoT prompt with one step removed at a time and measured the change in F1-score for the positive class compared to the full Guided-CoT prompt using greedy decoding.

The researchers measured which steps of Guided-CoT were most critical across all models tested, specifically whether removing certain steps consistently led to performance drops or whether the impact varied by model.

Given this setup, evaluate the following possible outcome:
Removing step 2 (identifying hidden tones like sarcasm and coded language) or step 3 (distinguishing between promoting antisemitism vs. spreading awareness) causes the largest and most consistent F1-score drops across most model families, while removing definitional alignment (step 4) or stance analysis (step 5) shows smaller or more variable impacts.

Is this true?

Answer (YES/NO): NO